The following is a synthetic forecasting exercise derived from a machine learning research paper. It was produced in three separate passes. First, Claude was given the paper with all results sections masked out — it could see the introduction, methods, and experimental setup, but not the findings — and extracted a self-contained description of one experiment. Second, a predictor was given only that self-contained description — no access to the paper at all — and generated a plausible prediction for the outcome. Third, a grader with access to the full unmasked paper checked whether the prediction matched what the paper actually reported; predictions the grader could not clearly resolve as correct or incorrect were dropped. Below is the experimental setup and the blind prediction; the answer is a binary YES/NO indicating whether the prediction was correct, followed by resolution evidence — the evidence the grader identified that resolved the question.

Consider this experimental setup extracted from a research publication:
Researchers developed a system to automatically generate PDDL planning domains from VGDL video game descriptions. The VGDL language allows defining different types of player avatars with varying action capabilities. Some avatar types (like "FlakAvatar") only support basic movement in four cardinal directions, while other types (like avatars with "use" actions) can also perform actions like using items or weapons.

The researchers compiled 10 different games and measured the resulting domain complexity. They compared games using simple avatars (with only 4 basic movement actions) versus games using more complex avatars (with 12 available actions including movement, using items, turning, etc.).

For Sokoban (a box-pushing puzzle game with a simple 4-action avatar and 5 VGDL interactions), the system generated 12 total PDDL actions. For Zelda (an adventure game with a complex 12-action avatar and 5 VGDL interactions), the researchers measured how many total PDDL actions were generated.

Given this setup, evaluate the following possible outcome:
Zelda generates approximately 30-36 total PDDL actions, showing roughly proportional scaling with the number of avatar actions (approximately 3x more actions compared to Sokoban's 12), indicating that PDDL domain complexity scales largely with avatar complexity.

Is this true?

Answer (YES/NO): NO